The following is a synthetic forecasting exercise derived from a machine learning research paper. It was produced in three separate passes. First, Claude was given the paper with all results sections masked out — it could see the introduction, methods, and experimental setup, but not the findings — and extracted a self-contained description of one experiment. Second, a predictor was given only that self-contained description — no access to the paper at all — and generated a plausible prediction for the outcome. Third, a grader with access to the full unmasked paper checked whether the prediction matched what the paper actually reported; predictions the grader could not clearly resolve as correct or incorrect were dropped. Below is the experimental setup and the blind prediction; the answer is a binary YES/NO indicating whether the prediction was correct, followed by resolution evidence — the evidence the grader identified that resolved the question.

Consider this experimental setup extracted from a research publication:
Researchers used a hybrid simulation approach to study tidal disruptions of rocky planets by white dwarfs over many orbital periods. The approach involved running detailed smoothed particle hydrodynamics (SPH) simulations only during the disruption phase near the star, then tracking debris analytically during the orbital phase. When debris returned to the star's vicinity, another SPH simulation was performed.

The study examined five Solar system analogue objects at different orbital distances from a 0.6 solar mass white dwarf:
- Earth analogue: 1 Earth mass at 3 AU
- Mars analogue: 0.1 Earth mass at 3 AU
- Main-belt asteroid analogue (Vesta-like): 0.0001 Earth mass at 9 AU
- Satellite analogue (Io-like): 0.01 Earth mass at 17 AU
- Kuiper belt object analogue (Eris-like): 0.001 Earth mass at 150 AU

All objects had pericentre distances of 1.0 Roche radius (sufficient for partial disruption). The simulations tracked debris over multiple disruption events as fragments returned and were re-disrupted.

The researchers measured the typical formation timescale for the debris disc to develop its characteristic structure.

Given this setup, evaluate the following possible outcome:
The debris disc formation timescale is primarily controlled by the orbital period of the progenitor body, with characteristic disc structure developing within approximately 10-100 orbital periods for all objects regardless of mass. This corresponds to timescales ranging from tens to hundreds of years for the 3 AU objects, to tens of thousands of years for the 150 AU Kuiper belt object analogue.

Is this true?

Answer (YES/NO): NO